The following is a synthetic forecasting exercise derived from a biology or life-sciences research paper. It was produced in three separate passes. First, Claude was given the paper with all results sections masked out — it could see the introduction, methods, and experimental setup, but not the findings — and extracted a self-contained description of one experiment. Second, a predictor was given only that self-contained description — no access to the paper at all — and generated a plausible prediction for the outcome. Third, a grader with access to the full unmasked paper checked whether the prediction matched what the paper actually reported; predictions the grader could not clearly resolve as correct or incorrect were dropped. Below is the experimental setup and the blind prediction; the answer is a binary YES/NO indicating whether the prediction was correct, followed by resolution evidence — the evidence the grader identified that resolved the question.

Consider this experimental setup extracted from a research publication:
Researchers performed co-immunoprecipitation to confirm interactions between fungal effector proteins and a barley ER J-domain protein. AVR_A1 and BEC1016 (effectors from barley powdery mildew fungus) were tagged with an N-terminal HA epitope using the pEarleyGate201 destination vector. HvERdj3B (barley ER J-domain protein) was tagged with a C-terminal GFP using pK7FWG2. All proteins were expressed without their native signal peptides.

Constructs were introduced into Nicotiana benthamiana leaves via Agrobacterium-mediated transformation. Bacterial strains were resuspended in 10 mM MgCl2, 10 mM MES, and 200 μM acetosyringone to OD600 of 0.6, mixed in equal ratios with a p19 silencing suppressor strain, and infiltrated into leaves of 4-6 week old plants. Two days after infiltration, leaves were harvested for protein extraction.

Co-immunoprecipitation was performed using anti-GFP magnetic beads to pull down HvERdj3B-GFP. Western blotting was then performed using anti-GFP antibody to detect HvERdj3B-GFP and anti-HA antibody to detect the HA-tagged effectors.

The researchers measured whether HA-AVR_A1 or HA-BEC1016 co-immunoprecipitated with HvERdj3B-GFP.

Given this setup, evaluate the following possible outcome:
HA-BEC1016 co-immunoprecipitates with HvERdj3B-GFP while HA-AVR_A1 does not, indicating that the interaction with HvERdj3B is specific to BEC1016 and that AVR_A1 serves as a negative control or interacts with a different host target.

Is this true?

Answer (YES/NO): NO